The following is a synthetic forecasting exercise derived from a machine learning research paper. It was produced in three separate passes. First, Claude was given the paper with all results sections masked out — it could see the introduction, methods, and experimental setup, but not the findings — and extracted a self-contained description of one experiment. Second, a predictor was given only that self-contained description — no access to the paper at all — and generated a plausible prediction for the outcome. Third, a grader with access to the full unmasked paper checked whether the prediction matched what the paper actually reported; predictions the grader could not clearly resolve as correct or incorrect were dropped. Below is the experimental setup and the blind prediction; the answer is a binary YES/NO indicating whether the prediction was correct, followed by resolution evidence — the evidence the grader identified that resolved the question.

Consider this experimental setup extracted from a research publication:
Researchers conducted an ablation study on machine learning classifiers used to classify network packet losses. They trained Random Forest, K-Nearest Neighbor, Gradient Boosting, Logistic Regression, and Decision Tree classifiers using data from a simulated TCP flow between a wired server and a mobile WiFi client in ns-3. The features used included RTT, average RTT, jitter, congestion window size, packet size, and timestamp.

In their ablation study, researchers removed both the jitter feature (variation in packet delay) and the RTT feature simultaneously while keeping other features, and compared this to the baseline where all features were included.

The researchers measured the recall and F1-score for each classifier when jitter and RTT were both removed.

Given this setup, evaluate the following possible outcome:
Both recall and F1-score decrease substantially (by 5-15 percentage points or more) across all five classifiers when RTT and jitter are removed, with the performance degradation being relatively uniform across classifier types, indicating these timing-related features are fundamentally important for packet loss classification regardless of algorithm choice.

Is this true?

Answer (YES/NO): NO